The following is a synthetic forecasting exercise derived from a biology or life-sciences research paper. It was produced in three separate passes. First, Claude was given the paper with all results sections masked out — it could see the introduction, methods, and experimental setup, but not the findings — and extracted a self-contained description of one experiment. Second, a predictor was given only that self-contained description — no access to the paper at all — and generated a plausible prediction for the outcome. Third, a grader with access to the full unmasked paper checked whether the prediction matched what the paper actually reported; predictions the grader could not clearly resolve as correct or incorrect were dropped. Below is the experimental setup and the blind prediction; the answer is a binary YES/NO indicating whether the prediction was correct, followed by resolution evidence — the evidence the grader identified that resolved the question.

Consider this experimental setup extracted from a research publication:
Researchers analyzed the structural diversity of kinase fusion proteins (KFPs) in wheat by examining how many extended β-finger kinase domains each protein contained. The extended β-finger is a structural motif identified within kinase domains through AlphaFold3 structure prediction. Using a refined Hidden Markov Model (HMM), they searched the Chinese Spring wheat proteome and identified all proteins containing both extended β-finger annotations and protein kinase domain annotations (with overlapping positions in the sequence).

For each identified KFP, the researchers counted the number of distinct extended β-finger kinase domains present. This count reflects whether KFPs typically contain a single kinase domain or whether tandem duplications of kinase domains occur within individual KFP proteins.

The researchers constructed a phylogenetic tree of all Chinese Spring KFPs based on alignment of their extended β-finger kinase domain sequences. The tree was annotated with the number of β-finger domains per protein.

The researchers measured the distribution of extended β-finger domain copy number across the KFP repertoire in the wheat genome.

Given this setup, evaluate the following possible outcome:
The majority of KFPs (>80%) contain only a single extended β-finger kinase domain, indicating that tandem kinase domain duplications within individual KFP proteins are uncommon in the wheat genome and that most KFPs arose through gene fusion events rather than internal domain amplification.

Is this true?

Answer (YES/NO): YES